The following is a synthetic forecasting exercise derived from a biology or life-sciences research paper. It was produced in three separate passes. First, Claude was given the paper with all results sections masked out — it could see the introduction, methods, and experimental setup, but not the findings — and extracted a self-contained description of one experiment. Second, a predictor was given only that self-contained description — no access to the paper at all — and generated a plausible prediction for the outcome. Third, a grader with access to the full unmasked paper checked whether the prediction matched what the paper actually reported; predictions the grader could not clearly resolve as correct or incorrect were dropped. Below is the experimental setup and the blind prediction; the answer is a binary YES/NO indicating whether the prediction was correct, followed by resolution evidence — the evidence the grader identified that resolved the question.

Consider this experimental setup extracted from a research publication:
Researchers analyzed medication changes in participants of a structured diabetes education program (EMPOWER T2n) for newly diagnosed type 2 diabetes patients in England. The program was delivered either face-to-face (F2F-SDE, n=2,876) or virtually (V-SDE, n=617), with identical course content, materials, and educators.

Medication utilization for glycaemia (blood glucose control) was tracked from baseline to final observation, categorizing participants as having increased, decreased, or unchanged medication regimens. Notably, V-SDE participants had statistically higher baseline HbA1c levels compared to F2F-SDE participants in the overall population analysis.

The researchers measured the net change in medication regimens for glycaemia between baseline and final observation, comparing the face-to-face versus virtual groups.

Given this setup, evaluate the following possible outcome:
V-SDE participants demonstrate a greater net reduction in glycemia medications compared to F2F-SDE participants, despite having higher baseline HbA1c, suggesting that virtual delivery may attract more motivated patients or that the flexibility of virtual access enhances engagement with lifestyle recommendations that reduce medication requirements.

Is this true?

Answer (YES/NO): NO